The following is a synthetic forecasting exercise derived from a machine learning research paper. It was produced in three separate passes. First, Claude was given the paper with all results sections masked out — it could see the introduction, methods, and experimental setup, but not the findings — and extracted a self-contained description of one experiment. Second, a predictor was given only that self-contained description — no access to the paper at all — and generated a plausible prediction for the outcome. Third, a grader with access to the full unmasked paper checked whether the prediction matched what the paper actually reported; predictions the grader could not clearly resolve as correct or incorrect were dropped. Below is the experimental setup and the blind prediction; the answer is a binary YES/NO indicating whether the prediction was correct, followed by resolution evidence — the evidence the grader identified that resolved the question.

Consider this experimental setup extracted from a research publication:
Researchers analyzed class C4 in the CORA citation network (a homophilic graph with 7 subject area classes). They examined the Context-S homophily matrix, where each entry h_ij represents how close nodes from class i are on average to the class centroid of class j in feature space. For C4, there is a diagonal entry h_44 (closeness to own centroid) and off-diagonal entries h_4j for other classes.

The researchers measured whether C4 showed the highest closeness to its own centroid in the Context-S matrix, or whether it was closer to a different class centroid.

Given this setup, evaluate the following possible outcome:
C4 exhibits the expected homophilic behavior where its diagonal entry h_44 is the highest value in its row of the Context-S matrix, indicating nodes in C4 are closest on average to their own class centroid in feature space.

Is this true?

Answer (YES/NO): NO